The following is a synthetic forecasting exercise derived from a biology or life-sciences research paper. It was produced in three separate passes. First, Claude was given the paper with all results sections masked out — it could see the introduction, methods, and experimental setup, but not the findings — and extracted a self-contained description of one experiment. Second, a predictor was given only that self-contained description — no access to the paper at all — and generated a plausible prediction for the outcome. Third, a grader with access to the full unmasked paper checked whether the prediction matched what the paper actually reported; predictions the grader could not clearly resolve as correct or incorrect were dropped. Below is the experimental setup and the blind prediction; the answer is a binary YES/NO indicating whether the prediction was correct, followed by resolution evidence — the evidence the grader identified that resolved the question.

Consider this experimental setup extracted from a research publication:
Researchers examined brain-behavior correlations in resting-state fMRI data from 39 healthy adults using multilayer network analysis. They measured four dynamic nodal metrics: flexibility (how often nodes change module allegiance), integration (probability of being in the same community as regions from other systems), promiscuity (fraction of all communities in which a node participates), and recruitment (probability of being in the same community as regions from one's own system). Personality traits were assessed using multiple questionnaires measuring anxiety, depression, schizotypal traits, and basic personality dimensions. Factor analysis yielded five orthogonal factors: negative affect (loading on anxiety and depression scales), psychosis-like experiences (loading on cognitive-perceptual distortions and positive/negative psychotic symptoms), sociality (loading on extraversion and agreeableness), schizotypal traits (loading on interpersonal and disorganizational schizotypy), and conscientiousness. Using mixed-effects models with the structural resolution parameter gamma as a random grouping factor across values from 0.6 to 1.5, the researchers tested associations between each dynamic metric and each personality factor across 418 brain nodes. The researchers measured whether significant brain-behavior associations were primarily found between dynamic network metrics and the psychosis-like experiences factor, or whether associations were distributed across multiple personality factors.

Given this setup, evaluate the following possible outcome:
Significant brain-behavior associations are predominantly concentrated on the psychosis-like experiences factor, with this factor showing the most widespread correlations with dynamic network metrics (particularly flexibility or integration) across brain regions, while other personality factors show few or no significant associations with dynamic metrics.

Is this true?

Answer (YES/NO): YES